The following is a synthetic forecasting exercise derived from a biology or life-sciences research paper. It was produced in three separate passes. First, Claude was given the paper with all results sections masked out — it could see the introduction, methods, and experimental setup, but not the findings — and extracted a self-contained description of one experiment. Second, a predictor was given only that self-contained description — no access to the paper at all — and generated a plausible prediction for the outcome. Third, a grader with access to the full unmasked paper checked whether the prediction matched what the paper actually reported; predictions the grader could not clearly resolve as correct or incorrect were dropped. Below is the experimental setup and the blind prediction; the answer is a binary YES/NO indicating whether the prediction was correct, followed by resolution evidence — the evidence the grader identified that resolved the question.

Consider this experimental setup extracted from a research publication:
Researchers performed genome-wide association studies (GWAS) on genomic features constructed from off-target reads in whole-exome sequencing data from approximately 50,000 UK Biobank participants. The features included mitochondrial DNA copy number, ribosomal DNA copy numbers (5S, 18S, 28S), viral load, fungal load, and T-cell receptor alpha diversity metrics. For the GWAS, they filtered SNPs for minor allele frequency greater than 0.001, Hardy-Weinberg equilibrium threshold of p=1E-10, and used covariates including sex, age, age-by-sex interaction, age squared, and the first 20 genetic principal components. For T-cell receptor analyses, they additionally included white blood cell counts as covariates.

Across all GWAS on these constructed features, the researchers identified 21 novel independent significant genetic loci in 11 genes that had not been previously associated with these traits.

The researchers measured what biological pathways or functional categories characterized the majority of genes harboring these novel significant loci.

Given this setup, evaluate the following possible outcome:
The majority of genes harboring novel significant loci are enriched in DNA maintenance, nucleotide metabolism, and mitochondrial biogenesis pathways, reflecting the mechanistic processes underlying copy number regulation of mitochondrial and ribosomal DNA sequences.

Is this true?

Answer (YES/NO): NO